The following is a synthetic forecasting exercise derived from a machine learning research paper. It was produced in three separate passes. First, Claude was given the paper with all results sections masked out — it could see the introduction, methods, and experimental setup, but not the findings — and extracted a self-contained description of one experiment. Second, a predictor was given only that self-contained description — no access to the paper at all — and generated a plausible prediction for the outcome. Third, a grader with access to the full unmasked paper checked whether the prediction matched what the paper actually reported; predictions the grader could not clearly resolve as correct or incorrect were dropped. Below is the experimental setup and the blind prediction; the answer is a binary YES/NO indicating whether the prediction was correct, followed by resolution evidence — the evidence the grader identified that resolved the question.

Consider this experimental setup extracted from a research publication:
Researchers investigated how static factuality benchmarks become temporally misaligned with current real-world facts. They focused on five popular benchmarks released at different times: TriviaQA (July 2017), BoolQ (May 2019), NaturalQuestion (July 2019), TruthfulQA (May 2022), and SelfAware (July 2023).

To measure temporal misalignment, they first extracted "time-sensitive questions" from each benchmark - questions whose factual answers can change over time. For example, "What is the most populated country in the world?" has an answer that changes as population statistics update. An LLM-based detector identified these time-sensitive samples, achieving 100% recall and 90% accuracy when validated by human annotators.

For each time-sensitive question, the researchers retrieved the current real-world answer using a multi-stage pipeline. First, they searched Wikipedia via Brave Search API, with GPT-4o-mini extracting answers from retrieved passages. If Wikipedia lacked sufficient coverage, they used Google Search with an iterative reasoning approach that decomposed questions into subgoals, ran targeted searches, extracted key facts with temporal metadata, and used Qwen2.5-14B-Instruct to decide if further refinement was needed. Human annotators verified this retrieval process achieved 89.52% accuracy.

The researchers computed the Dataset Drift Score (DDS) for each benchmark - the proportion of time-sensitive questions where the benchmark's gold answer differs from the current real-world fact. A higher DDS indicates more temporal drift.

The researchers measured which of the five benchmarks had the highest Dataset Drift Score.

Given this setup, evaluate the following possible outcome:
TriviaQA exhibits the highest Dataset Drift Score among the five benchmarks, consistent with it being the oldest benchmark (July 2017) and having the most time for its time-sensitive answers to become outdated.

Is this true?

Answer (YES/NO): NO